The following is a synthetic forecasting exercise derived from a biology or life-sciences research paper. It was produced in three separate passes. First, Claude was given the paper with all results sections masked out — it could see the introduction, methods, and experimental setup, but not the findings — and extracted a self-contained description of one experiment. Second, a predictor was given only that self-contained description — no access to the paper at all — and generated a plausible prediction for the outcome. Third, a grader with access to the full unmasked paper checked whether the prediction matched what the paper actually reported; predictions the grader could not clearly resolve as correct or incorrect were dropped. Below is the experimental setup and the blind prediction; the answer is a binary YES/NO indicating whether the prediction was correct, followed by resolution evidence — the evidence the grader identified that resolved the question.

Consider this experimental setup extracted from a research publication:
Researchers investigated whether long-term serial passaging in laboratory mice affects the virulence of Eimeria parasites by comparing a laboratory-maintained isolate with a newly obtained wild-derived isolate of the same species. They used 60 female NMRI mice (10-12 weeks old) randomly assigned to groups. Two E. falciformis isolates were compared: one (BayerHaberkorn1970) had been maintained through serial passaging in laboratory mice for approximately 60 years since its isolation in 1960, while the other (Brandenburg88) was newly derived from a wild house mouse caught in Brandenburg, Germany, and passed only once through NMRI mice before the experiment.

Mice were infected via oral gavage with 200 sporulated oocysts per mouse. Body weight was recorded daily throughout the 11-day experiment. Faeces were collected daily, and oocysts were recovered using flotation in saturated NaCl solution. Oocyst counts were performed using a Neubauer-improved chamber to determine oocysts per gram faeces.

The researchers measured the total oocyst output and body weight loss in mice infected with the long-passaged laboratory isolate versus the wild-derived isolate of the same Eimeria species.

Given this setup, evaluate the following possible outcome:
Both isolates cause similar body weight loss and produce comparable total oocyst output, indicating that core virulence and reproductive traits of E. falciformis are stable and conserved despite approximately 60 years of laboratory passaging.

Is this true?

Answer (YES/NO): NO